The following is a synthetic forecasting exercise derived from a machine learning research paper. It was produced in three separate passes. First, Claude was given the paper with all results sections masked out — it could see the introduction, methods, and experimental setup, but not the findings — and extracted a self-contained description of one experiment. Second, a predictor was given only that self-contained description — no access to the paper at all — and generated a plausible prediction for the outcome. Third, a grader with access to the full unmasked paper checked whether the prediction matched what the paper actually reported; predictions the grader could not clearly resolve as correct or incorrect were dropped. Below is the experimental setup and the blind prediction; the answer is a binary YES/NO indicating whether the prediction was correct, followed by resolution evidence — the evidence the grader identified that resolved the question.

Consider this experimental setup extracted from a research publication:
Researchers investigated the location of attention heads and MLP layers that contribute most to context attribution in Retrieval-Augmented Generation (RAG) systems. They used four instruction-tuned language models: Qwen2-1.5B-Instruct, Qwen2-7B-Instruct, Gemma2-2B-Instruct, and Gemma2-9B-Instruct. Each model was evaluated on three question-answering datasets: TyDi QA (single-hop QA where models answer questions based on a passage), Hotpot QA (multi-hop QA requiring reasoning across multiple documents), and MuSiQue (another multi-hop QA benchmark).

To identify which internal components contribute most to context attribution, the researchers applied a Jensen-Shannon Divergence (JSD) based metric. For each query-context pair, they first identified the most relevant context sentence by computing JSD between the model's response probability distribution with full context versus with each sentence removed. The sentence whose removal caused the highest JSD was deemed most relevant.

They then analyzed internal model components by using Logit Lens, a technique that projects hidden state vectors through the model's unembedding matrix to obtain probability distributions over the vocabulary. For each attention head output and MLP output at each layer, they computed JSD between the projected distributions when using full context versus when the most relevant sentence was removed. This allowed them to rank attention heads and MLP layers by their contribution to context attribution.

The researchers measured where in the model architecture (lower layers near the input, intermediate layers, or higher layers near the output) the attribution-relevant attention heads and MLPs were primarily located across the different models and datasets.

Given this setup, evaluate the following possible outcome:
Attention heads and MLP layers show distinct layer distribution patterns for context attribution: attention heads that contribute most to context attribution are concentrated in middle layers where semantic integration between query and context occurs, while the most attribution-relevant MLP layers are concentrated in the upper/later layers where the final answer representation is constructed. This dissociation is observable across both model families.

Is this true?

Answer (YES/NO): NO